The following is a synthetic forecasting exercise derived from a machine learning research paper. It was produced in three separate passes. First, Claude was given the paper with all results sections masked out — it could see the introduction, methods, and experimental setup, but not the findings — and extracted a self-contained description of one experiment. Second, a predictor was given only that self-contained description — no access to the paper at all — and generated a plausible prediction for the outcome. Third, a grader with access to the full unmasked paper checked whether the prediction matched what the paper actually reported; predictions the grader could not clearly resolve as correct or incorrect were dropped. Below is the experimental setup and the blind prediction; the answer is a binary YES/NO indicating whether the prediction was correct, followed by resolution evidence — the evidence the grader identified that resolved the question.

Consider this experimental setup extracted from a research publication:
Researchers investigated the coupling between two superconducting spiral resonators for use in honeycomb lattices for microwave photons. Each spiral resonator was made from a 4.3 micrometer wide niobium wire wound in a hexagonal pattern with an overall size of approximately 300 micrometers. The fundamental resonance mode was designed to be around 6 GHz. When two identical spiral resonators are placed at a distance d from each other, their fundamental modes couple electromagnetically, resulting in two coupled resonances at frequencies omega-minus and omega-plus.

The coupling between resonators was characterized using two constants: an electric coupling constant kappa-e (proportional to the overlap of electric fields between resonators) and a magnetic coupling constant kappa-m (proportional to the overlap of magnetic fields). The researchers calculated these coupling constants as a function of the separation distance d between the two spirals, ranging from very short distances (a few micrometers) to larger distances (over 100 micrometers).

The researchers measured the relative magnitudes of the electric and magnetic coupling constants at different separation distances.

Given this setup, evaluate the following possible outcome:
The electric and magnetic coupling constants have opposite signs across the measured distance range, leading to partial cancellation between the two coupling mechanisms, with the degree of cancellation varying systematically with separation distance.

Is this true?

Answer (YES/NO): NO